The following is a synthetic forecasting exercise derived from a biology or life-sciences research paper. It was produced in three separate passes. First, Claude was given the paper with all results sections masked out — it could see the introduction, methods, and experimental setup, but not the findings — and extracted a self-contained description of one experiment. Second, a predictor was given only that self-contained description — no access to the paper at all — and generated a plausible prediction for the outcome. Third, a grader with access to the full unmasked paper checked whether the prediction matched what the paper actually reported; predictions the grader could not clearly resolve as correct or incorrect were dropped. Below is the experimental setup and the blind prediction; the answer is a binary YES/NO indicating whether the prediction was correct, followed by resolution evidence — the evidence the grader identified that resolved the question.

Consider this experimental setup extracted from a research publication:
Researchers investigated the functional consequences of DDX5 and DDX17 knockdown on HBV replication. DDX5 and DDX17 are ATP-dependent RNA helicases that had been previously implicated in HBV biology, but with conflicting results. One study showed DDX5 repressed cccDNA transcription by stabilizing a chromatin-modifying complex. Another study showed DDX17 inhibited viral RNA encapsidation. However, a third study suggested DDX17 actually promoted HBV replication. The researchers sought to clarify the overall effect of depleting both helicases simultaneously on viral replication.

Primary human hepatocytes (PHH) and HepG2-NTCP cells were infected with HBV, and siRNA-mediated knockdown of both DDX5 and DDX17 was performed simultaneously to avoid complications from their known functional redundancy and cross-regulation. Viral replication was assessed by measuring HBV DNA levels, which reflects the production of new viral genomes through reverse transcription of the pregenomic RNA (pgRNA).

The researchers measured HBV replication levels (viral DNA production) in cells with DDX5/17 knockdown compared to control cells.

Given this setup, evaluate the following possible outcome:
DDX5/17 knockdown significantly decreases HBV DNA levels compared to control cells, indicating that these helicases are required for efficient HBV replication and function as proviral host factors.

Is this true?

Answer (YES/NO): NO